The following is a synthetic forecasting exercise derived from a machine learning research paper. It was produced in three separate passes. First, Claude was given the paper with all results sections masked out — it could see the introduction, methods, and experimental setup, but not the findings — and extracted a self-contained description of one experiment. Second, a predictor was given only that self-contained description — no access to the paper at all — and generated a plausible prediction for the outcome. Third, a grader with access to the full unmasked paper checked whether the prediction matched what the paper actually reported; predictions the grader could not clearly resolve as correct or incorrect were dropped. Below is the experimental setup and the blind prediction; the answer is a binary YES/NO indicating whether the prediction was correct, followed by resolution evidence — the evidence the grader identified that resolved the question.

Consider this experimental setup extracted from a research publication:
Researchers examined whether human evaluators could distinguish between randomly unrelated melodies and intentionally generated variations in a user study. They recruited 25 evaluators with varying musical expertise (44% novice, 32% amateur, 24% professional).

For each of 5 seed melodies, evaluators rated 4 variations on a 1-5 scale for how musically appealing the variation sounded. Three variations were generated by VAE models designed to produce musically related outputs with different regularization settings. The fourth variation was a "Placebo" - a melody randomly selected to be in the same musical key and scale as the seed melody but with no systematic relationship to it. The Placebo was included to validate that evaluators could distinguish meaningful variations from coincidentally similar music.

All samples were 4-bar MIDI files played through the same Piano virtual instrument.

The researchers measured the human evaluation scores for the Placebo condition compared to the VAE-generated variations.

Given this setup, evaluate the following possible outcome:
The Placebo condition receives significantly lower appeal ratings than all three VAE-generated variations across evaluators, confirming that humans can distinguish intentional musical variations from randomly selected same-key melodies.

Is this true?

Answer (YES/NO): YES